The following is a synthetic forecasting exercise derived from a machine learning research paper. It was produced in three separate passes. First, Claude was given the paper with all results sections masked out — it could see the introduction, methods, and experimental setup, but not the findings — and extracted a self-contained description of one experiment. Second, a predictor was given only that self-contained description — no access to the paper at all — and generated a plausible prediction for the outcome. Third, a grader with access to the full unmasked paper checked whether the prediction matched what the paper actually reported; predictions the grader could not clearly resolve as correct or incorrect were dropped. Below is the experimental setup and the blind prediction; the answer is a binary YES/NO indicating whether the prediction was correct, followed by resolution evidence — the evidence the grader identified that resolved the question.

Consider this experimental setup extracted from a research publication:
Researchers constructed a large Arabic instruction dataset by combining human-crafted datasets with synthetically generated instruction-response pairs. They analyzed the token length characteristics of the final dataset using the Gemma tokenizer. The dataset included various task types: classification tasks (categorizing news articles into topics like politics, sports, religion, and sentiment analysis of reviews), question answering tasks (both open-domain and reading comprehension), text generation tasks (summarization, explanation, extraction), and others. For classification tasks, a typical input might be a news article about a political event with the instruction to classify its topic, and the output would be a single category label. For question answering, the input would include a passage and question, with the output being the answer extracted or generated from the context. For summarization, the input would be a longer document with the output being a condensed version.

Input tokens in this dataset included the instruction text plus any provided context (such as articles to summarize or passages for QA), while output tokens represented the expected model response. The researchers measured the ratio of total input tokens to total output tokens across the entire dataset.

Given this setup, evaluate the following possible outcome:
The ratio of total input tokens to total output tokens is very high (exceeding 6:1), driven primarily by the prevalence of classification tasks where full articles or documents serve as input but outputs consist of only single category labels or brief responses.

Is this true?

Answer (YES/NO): YES